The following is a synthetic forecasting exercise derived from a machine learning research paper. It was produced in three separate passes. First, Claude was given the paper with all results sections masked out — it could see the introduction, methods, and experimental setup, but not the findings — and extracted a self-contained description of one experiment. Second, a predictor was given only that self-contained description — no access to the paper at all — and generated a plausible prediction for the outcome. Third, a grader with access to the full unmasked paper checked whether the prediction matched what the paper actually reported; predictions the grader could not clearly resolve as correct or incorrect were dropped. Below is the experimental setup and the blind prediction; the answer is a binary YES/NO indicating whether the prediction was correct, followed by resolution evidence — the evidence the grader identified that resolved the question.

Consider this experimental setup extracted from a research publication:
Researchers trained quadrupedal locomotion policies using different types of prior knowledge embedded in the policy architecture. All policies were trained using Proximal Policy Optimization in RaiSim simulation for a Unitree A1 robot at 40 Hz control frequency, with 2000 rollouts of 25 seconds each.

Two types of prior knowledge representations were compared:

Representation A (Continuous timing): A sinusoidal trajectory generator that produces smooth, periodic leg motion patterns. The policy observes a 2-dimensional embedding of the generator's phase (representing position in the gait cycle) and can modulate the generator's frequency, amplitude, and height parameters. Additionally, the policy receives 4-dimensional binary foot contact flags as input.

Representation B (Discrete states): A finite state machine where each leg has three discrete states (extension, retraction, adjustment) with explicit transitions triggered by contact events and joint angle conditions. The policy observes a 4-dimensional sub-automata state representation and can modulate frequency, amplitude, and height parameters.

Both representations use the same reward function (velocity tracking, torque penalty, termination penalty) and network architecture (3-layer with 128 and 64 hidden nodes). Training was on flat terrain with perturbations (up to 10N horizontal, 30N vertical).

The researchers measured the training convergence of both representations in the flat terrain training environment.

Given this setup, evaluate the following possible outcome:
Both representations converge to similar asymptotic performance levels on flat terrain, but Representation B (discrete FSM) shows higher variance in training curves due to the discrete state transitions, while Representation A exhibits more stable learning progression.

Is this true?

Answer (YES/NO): NO